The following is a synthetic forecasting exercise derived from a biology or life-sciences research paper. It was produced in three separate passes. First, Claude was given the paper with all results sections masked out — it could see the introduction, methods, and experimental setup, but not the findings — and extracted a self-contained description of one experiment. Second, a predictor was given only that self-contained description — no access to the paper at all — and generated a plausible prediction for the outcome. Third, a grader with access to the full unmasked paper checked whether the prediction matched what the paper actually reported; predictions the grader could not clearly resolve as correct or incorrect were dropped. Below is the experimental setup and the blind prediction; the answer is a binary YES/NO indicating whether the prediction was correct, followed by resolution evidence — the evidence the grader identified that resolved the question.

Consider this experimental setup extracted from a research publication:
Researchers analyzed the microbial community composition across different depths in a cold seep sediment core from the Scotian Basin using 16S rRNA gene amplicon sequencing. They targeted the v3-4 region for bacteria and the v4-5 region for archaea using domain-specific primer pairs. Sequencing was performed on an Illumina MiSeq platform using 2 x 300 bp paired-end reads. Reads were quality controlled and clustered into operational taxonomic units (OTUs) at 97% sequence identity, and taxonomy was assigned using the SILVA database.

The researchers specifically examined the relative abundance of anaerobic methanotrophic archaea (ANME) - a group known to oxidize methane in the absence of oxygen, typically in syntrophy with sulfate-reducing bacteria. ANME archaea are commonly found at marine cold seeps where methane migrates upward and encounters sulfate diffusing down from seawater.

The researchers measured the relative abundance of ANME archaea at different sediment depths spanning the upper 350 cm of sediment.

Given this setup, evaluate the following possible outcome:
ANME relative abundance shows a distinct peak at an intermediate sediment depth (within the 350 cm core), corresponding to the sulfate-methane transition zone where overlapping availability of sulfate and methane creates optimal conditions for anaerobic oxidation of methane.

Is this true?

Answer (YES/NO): YES